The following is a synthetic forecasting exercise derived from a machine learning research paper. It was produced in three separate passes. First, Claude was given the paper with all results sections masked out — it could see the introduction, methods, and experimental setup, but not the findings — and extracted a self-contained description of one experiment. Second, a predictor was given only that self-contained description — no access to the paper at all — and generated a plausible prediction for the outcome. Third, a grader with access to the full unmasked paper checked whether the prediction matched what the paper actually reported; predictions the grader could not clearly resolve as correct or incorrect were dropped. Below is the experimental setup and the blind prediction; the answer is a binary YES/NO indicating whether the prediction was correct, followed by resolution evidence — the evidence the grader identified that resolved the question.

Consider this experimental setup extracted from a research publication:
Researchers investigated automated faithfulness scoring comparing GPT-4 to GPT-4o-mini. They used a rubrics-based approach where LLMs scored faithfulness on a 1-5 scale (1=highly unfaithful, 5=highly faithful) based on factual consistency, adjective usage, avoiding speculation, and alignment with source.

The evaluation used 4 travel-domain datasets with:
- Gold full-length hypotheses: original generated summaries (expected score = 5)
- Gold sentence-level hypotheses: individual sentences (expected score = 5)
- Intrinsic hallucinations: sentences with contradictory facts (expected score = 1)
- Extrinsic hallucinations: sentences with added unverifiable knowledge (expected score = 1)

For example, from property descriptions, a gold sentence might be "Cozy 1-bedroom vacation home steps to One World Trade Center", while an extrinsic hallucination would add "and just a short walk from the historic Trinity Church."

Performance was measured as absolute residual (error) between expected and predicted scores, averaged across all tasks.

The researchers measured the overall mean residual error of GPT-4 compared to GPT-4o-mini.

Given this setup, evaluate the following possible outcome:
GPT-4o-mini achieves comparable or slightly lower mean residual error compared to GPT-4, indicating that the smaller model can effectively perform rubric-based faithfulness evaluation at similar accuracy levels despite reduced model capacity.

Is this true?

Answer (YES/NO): NO